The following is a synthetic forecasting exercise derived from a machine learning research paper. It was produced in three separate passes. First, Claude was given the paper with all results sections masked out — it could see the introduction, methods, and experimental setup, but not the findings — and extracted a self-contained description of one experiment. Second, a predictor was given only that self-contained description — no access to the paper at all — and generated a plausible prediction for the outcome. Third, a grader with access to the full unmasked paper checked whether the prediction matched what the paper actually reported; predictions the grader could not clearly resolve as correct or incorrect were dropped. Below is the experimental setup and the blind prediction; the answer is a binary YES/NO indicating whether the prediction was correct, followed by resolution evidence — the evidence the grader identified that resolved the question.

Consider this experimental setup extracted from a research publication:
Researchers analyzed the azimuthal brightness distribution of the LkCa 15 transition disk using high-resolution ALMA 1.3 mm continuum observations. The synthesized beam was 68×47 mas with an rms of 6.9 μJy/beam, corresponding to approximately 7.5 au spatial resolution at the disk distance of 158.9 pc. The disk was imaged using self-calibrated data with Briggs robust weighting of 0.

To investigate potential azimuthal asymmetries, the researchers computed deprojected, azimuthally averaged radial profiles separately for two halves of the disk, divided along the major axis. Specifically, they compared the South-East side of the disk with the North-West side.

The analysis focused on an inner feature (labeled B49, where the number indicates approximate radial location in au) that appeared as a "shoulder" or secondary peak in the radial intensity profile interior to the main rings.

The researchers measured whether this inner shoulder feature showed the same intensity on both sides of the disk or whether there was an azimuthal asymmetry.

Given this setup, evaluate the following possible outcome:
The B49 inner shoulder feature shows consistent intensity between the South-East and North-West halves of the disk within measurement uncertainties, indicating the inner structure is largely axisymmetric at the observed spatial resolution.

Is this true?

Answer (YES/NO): NO